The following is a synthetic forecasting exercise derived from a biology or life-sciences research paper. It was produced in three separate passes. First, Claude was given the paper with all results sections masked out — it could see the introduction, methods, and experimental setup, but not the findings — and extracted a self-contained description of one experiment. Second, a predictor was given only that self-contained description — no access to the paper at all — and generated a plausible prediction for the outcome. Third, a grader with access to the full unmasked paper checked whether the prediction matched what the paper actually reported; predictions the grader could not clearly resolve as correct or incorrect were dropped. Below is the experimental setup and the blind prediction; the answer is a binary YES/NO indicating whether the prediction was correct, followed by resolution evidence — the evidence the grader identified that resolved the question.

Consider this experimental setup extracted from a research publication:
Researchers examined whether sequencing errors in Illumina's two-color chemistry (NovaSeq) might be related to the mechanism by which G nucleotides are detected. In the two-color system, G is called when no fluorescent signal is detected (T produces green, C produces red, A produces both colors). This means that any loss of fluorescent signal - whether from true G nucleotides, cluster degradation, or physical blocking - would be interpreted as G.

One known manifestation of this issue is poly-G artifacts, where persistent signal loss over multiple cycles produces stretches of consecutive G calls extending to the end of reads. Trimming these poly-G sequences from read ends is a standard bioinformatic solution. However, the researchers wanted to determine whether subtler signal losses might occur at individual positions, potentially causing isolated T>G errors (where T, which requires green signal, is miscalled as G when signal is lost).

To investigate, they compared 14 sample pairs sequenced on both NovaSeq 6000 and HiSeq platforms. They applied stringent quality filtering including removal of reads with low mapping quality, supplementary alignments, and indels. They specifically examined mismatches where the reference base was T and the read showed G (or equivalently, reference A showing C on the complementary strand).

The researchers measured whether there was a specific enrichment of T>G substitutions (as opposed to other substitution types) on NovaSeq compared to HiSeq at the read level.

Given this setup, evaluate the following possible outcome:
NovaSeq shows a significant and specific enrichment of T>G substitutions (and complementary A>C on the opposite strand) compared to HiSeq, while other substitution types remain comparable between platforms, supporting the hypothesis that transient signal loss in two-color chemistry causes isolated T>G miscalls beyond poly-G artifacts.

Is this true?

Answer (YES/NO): YES